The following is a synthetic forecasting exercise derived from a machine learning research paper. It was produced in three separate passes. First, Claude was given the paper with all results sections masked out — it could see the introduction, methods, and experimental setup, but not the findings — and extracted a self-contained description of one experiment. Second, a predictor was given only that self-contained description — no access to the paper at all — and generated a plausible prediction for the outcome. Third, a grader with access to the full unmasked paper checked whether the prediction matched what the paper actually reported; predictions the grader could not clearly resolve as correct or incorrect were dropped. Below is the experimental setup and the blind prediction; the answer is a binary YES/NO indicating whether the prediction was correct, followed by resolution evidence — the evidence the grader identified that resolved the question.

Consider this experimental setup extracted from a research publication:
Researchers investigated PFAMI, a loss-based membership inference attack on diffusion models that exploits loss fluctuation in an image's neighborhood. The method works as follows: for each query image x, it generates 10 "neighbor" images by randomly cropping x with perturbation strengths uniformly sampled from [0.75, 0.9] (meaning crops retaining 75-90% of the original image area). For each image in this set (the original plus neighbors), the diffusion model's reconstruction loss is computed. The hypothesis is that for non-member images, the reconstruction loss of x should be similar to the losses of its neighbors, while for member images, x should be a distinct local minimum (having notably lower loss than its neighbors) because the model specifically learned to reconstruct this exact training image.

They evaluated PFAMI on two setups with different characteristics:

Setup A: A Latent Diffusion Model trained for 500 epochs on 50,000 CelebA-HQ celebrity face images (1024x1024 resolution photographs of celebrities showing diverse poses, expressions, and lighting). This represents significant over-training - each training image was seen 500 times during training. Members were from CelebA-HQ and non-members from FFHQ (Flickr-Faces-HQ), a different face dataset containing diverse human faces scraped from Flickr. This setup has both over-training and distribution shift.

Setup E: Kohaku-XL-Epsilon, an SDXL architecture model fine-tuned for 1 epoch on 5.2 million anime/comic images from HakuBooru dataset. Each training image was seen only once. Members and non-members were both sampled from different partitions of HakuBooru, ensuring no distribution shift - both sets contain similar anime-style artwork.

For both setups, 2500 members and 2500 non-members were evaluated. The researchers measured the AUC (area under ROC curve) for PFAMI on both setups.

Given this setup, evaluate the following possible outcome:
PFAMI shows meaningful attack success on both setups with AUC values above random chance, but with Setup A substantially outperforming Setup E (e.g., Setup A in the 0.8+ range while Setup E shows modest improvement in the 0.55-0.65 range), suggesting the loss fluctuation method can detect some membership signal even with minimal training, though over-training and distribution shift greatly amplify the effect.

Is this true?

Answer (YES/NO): NO